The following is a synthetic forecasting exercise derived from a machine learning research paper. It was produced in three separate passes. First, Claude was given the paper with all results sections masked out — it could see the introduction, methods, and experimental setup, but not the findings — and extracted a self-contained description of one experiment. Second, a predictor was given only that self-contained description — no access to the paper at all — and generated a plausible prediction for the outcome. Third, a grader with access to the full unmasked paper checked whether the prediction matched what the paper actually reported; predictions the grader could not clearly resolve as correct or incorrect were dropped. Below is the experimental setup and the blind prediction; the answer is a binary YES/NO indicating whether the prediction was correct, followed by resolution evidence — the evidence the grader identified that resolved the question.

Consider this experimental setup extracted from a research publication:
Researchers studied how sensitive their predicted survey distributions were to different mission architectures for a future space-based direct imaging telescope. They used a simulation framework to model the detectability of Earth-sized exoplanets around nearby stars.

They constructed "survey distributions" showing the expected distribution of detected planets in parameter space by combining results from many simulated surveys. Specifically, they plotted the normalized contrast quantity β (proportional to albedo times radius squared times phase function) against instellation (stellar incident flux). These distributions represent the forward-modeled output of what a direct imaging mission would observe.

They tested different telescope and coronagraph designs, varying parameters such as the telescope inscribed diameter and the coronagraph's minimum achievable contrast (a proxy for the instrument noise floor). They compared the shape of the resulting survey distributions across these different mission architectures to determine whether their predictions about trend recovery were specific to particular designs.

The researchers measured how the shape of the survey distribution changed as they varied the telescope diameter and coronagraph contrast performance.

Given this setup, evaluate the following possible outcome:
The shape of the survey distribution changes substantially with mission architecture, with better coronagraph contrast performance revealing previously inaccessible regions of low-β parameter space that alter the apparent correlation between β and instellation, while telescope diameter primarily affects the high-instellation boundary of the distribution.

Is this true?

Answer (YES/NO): NO